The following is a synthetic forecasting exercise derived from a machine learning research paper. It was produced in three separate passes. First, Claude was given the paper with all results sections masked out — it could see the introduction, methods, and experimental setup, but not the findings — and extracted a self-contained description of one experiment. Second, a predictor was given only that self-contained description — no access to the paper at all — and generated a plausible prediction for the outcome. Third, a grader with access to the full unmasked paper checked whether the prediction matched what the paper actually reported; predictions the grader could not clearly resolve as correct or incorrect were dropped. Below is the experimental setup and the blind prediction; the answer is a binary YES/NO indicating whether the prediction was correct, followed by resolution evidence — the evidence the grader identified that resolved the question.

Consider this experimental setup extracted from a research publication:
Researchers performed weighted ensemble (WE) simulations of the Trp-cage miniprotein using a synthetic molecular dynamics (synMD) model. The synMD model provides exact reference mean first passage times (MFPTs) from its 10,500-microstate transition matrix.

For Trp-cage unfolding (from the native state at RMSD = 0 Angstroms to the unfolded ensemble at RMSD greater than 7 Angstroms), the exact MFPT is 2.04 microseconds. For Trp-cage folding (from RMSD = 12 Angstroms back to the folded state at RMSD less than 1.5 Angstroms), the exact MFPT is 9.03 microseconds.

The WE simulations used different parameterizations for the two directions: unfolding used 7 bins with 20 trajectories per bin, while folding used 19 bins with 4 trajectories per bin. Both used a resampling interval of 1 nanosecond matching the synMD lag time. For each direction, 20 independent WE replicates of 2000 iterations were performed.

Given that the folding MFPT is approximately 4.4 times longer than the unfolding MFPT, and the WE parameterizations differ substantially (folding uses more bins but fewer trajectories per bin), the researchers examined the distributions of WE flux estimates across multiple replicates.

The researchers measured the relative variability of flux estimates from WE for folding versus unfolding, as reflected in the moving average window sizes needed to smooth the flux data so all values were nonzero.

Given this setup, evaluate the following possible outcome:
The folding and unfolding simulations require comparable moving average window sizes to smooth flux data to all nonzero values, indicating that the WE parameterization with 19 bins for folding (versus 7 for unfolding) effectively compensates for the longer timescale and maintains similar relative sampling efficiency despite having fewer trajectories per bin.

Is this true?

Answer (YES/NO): NO